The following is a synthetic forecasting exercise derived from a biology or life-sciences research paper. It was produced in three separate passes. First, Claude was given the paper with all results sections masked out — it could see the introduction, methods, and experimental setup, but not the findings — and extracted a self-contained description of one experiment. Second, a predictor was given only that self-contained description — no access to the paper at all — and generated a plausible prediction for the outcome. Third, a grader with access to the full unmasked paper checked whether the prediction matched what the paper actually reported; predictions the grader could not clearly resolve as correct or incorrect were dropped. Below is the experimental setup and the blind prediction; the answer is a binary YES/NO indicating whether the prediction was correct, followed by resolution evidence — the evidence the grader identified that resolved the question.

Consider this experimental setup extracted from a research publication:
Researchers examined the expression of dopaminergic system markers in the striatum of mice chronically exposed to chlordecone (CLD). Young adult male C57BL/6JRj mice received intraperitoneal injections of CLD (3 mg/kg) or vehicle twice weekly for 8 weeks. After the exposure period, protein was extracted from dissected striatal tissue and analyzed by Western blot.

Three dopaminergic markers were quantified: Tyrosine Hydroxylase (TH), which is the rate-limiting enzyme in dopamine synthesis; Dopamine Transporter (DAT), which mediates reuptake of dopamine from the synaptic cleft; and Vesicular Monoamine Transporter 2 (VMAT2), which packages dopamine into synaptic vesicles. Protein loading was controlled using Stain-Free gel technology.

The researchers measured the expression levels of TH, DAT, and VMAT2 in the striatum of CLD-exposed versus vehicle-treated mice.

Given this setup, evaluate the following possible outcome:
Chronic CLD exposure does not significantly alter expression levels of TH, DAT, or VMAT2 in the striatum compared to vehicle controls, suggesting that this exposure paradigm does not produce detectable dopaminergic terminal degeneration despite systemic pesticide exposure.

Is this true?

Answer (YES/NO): NO